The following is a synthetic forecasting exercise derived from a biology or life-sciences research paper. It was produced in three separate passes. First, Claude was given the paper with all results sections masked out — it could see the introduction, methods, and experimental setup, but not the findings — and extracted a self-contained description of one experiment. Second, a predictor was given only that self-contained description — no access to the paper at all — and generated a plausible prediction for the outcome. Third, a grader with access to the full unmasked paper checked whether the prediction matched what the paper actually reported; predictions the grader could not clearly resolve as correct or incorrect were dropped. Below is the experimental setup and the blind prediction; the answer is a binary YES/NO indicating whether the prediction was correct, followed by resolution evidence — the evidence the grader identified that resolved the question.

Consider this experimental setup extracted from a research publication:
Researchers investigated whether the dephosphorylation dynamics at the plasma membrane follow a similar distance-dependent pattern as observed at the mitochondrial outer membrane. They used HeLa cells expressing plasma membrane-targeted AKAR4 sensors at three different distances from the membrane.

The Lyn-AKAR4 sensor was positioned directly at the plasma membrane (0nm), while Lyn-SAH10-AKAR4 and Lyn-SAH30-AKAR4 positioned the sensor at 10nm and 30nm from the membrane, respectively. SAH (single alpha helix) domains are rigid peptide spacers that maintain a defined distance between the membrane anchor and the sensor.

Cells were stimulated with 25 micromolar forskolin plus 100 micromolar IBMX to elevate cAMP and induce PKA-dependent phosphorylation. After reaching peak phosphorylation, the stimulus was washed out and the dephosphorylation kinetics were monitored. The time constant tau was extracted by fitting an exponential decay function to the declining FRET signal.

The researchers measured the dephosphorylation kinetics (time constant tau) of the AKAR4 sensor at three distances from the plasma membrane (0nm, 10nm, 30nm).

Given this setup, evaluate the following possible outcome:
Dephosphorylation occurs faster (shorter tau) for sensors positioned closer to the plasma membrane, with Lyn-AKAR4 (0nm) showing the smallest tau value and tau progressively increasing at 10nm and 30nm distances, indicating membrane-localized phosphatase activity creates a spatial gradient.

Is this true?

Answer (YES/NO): NO